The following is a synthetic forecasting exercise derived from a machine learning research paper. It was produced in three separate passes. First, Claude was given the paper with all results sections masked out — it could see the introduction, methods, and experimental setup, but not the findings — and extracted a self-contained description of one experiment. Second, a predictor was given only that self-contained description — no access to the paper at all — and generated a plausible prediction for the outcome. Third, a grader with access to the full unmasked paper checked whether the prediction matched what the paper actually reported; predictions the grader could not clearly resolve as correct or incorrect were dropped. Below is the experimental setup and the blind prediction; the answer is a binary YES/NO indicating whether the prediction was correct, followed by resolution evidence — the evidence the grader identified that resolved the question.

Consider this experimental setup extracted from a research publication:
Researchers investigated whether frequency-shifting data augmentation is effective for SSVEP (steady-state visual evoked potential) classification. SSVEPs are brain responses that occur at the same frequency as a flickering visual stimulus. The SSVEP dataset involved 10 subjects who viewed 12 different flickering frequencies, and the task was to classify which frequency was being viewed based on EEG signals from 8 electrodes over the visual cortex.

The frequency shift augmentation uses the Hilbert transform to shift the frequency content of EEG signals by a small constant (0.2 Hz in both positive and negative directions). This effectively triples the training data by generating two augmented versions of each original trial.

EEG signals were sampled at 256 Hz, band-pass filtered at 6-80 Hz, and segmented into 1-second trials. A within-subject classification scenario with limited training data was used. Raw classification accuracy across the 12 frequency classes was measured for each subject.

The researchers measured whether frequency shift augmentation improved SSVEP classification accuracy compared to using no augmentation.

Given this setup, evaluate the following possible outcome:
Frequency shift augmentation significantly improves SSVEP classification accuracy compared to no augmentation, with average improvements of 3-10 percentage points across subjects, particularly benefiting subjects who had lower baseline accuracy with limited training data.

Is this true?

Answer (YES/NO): NO